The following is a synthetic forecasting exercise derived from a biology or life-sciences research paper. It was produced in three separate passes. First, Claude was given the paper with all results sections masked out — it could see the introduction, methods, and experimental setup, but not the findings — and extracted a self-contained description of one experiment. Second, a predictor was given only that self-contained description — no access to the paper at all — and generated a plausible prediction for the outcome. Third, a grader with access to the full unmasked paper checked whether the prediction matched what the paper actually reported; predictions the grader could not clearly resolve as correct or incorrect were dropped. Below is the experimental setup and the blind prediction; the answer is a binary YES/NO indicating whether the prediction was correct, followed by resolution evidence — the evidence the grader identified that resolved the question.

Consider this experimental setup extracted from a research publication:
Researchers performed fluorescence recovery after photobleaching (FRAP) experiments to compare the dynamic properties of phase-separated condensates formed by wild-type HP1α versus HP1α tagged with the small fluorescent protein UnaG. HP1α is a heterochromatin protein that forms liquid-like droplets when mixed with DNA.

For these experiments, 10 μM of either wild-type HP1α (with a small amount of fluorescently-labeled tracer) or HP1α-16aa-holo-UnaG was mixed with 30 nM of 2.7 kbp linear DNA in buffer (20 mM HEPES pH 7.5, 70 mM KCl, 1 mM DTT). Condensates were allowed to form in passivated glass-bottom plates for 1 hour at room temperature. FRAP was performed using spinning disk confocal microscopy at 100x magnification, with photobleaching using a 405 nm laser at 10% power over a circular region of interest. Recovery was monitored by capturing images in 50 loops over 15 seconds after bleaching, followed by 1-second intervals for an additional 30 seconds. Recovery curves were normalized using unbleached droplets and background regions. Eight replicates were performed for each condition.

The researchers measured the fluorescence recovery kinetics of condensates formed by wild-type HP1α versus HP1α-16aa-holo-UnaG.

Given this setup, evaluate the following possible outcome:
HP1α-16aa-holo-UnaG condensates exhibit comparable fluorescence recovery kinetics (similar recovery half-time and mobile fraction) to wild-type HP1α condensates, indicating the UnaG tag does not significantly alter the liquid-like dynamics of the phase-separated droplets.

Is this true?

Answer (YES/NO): YES